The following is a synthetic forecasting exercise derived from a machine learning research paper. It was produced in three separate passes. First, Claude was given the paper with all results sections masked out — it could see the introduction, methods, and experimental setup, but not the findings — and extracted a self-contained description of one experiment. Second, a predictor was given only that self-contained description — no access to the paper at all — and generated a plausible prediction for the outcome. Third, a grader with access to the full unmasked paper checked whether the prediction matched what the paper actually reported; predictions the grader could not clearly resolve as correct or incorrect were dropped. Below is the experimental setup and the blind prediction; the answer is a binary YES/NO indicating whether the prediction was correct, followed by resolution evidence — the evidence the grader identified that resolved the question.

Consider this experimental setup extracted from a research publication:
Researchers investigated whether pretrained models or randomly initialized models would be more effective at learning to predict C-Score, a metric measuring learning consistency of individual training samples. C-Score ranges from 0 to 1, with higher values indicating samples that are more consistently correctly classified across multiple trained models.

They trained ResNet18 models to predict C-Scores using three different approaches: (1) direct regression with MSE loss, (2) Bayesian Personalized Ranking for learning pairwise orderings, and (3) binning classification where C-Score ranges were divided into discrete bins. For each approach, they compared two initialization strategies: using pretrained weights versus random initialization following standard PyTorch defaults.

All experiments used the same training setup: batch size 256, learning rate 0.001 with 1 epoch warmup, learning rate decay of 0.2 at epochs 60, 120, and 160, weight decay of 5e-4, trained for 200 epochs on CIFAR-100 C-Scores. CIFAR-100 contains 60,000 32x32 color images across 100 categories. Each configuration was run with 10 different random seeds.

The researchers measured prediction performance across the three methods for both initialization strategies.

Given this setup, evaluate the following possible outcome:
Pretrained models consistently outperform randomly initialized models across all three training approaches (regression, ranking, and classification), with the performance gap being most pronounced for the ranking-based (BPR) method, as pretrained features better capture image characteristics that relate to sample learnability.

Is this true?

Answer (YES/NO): NO